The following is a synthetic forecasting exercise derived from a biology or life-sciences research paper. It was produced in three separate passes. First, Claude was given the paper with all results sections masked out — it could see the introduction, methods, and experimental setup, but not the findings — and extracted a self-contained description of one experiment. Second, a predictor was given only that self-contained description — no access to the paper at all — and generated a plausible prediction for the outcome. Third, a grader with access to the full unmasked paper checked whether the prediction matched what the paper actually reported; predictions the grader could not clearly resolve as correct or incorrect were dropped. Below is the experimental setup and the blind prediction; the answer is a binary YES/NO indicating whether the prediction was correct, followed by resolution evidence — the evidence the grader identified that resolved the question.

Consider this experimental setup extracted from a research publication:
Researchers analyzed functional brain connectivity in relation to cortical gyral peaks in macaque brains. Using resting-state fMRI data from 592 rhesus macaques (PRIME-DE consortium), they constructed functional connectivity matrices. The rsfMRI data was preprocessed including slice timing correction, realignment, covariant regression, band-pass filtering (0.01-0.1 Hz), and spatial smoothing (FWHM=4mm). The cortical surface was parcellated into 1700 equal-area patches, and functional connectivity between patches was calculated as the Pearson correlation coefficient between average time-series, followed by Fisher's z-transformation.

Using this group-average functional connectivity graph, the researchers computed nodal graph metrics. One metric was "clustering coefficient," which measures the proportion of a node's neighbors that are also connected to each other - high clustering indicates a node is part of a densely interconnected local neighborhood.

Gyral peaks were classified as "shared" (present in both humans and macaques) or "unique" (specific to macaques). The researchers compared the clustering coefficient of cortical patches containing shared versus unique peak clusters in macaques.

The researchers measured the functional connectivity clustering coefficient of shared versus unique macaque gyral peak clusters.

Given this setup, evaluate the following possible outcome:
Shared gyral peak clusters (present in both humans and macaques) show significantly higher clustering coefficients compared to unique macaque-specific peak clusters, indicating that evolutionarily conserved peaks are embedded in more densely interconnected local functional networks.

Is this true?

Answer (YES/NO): YES